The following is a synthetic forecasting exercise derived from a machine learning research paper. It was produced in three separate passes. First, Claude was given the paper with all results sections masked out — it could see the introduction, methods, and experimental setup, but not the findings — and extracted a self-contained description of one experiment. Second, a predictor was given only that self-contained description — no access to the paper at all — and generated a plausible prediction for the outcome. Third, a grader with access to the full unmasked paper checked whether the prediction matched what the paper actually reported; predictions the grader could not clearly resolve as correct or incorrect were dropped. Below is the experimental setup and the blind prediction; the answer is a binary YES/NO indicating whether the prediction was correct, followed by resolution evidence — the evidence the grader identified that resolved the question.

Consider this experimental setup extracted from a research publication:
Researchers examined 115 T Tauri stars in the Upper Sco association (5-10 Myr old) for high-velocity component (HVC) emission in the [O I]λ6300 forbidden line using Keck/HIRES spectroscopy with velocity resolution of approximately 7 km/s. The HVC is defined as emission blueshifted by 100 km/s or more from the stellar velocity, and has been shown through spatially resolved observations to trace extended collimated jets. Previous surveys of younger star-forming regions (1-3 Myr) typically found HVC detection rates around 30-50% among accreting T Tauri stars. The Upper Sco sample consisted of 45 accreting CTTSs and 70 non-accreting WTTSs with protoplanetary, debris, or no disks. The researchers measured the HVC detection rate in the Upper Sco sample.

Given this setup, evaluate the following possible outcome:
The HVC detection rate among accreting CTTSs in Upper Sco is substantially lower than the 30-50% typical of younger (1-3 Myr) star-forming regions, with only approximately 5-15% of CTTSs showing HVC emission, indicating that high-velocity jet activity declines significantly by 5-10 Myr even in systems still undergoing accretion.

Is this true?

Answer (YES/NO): YES